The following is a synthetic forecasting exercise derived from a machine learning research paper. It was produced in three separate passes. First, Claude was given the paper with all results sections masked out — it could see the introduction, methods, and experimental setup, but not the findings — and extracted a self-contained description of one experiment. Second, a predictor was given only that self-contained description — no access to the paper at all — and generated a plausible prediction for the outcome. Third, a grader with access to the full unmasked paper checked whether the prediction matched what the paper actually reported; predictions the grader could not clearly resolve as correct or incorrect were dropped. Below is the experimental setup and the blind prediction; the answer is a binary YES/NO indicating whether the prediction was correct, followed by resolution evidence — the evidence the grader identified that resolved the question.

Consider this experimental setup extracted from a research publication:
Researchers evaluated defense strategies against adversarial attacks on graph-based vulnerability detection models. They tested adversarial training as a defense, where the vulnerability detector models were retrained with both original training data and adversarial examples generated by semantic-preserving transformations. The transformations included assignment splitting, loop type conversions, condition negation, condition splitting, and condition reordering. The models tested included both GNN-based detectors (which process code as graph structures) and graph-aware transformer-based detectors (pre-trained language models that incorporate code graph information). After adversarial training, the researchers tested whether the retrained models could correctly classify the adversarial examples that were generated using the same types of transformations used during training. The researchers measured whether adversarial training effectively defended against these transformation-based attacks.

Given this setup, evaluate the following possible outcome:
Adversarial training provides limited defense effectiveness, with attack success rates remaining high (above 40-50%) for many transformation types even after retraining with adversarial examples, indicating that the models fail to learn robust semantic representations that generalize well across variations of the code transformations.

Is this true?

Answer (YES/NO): NO